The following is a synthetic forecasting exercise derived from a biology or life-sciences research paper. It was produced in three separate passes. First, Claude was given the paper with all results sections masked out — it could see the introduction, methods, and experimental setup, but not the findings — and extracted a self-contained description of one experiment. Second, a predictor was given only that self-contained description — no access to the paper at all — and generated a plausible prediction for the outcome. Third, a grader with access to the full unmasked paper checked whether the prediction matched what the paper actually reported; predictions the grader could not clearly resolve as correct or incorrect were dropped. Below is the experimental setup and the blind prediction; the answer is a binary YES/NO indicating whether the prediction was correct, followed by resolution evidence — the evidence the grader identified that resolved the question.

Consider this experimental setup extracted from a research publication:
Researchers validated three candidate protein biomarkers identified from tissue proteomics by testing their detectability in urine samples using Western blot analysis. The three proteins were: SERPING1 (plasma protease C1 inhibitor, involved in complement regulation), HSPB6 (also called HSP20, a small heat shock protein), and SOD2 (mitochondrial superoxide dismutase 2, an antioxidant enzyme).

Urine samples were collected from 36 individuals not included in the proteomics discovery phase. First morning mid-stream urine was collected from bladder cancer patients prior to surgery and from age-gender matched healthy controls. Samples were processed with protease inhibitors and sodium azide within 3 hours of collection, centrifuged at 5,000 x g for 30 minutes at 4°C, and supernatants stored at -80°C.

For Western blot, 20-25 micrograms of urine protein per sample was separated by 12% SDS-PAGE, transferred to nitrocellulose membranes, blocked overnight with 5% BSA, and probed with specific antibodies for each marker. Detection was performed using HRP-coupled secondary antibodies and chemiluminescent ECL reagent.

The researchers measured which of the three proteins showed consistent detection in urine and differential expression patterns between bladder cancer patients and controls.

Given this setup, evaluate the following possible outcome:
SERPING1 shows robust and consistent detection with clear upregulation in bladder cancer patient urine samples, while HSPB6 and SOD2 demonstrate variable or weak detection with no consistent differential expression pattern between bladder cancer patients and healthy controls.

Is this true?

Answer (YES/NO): NO